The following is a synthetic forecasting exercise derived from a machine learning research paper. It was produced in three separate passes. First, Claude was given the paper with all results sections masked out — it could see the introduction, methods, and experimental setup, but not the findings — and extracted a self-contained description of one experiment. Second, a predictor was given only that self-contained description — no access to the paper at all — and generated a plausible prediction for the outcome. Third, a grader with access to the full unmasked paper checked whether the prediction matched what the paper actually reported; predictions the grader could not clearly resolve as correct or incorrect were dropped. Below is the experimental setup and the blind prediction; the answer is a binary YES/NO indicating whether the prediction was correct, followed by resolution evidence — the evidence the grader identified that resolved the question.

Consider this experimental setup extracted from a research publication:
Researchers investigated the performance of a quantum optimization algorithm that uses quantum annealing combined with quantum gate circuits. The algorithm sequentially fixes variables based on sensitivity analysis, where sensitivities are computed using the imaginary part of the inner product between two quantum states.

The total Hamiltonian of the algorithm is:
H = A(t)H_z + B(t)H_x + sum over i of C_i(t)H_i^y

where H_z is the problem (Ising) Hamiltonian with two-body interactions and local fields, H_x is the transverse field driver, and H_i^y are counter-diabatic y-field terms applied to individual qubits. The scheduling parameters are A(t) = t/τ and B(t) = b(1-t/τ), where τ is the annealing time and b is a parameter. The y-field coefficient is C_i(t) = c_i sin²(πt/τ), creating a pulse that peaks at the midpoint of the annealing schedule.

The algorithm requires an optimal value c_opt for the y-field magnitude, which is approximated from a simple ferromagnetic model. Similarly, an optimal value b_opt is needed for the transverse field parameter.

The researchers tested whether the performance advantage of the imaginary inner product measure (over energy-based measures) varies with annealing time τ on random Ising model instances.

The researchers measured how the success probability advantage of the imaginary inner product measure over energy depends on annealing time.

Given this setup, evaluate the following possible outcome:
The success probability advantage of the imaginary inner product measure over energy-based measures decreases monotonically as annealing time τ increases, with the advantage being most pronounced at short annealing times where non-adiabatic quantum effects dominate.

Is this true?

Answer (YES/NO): NO